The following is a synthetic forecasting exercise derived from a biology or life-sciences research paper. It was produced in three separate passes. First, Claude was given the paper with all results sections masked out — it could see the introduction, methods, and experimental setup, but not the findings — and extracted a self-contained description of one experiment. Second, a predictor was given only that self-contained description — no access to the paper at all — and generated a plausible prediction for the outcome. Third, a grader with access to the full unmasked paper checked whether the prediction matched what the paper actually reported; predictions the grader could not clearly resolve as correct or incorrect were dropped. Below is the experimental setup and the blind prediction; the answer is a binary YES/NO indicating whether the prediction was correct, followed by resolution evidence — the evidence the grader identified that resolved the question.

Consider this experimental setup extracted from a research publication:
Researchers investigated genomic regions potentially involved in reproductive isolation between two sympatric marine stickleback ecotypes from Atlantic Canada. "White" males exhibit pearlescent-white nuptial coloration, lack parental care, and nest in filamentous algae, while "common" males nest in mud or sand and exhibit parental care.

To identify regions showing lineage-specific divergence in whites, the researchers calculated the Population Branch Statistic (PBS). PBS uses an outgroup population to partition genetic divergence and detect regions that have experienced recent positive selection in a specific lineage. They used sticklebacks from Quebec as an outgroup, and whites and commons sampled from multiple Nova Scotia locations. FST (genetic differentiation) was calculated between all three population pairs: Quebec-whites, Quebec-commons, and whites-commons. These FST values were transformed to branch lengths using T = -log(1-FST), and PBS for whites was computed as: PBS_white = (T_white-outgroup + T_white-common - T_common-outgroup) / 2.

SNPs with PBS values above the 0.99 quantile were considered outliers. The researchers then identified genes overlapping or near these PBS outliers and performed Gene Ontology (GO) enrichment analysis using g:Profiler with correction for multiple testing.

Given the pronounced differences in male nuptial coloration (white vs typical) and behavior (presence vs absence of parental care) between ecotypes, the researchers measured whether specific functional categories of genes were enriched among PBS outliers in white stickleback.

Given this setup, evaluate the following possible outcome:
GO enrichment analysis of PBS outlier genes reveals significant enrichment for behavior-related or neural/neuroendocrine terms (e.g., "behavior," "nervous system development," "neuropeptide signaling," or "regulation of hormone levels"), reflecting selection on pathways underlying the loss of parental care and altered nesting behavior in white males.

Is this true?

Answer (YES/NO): NO